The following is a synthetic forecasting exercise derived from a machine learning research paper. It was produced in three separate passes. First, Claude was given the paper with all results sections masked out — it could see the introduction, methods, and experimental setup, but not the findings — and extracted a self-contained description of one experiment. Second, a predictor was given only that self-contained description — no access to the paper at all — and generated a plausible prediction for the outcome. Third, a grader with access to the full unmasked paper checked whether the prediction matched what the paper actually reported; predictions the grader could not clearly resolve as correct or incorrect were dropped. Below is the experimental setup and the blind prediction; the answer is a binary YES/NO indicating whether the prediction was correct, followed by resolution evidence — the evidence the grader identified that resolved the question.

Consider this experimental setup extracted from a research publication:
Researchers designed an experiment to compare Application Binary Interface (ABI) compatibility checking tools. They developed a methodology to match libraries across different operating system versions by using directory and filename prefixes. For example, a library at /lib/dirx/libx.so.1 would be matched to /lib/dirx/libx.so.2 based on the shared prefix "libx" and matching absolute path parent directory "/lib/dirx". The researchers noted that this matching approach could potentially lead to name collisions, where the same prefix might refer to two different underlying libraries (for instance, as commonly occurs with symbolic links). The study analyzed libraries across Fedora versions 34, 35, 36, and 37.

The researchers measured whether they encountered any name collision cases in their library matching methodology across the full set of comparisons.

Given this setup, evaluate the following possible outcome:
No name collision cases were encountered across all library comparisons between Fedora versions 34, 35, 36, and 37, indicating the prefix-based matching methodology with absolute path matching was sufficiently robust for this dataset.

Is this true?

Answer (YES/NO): YES